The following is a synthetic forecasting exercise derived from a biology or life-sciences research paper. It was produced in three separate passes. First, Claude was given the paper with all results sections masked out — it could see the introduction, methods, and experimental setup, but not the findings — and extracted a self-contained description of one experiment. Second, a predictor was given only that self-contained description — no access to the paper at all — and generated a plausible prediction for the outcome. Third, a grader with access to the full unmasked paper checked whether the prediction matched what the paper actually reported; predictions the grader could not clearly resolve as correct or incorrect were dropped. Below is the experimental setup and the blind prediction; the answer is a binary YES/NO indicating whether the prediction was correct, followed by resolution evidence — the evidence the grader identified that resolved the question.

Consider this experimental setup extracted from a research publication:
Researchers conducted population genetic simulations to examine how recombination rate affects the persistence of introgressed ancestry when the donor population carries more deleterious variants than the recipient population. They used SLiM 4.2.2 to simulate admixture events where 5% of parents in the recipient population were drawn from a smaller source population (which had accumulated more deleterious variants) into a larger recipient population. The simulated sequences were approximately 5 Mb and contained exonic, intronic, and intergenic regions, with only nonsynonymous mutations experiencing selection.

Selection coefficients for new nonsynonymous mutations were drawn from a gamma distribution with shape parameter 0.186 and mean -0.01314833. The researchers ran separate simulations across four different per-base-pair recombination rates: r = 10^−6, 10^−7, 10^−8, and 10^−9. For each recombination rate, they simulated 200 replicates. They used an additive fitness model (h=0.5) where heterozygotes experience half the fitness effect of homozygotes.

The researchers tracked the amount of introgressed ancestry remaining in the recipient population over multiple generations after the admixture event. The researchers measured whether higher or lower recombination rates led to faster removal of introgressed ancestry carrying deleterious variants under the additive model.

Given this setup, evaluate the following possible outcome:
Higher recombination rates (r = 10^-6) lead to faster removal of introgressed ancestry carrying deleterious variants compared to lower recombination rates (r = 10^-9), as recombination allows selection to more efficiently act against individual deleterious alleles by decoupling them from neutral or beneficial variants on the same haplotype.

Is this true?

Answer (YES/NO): NO